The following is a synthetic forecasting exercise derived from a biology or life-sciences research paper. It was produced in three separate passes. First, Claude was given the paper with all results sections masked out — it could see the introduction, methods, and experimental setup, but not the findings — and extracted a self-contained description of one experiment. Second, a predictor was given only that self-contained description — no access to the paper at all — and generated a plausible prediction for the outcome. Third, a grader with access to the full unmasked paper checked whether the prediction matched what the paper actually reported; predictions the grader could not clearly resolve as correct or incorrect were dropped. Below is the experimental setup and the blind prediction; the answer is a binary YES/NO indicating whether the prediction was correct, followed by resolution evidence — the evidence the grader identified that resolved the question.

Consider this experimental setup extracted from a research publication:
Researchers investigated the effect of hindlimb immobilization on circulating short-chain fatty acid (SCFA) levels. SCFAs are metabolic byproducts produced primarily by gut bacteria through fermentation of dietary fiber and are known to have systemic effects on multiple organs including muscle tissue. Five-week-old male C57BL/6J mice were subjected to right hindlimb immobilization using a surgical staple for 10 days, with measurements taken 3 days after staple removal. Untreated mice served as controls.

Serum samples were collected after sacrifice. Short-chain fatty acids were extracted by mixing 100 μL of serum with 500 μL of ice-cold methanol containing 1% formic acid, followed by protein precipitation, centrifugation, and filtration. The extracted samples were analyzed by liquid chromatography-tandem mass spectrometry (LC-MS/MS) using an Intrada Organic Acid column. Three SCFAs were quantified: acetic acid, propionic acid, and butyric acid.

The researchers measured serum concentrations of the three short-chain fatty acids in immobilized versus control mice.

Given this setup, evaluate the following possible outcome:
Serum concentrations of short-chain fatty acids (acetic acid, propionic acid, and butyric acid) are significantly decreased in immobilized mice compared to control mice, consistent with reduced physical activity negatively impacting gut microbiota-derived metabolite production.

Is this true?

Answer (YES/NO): NO